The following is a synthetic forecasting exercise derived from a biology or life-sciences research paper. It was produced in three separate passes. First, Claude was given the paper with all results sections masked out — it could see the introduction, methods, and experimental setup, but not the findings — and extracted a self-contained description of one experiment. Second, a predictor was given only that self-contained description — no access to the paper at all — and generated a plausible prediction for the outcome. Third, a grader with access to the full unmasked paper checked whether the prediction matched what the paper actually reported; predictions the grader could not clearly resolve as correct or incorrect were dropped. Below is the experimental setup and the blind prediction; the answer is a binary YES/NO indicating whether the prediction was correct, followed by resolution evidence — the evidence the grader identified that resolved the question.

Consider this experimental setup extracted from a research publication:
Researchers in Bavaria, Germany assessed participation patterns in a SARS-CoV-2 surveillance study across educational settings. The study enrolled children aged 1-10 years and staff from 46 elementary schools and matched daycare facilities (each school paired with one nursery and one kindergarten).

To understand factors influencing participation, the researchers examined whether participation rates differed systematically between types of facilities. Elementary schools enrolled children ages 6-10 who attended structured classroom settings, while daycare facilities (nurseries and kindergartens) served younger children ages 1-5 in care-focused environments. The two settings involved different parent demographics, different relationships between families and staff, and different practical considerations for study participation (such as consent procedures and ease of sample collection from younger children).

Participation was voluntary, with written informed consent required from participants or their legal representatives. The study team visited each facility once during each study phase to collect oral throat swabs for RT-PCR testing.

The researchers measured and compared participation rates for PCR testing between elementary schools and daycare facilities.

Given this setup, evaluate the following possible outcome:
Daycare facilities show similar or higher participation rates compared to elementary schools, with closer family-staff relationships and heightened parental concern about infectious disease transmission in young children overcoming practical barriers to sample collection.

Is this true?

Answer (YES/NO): YES